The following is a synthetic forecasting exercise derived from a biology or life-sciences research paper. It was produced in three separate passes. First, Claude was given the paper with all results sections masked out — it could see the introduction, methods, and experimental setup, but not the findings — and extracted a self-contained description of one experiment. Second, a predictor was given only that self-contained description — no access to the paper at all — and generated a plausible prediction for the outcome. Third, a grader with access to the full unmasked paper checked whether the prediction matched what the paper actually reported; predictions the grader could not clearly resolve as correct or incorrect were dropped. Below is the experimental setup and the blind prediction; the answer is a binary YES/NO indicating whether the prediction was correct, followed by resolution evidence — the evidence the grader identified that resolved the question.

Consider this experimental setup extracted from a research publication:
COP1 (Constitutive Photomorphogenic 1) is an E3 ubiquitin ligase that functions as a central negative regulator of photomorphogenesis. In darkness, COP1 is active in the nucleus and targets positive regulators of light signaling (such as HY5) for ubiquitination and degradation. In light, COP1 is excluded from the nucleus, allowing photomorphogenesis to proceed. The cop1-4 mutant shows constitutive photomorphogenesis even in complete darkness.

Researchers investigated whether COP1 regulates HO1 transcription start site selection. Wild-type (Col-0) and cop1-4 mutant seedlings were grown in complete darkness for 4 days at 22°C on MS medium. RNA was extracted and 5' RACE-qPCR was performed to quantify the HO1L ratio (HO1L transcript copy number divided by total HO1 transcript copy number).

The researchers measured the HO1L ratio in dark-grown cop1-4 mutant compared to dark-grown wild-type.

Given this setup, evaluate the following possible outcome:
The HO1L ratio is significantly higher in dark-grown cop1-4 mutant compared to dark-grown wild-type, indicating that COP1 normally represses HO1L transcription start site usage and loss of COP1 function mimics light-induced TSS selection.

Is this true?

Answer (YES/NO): YES